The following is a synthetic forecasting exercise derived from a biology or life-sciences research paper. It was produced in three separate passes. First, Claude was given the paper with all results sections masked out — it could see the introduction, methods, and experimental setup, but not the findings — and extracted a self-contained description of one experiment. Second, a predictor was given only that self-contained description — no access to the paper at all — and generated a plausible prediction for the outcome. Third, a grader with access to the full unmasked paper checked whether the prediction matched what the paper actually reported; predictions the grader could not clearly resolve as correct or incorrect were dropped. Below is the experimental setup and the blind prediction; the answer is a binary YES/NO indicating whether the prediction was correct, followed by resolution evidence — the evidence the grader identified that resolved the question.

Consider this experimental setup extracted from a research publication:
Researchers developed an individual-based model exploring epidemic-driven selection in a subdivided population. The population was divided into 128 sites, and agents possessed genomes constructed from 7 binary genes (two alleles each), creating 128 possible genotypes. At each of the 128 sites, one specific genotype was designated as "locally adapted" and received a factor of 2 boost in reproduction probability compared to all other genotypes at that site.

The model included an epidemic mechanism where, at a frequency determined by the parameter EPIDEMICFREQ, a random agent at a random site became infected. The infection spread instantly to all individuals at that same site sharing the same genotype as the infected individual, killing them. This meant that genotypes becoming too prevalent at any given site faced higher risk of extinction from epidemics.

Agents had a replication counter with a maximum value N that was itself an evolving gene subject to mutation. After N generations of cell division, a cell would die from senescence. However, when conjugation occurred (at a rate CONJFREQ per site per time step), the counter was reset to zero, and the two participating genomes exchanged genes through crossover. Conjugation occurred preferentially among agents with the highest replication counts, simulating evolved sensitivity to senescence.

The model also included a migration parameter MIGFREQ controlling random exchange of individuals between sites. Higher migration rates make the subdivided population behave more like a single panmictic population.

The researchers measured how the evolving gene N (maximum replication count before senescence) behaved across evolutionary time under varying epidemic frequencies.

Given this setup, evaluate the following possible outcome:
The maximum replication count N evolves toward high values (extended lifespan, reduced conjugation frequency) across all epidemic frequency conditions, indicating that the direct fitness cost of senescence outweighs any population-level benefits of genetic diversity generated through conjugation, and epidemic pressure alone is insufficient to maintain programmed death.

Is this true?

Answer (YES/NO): NO